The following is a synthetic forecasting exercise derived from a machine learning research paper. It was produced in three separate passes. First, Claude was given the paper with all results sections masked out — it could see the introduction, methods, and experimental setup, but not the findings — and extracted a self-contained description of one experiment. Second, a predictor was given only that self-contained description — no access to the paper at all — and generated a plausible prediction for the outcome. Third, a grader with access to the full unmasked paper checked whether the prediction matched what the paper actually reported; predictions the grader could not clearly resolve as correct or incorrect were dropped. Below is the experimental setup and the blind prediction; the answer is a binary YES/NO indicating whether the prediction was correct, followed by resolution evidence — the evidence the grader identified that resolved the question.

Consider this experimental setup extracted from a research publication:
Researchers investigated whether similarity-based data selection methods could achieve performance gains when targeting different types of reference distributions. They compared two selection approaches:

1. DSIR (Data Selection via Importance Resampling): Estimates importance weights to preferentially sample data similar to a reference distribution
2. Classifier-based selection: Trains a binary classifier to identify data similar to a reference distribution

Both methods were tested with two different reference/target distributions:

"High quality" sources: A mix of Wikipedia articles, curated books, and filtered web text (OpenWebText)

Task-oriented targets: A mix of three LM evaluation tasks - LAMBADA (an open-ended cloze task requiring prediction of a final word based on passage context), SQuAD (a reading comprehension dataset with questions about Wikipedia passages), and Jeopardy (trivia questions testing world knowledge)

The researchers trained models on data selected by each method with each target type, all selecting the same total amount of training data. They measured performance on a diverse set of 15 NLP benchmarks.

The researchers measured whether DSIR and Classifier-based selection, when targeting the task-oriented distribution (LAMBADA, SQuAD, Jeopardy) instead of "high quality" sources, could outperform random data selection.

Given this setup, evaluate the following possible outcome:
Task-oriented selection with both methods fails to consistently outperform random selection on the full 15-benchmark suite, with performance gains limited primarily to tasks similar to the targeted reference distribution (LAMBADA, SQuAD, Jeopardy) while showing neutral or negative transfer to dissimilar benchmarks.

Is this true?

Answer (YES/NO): NO